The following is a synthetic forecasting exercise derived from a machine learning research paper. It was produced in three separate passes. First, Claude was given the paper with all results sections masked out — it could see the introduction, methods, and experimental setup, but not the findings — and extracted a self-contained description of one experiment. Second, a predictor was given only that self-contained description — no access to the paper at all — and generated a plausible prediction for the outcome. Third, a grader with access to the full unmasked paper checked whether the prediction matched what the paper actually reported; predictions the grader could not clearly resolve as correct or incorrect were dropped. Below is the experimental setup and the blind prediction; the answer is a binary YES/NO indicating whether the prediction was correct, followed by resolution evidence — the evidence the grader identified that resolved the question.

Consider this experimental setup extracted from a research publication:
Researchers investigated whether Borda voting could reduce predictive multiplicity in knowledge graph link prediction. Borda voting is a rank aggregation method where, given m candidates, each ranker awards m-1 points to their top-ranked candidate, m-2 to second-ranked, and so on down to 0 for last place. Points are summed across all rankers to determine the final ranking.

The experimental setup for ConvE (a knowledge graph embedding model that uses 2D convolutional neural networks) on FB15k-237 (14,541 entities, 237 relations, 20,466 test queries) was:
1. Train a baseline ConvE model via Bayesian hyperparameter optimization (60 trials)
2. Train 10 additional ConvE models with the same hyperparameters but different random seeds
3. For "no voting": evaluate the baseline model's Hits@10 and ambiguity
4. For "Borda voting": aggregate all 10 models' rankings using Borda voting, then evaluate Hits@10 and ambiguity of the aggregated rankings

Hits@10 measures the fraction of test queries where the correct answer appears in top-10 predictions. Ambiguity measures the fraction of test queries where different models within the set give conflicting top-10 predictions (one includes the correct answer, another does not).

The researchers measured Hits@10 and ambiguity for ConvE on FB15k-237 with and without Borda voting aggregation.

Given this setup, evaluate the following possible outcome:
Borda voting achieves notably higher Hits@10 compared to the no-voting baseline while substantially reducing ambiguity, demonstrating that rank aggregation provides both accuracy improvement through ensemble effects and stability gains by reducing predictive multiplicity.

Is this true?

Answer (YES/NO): NO